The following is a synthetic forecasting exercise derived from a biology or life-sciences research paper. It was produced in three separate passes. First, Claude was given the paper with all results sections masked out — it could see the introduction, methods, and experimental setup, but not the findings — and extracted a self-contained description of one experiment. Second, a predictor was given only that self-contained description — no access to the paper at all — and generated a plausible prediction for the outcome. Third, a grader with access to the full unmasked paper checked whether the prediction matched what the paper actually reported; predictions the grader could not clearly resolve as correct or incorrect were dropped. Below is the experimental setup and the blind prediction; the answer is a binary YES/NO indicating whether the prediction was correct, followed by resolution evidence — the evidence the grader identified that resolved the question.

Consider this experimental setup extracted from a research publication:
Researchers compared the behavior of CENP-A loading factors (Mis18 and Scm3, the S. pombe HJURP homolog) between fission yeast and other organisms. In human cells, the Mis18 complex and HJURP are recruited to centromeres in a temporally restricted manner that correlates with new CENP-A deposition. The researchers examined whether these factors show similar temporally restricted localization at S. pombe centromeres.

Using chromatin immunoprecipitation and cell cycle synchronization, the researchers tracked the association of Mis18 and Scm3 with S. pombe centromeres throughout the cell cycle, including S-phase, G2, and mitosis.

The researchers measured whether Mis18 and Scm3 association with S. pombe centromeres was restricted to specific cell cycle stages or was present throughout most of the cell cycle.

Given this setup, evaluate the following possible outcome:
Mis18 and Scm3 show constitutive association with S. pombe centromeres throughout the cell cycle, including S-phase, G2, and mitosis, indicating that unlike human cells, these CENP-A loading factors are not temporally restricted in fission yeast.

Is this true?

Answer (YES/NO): NO